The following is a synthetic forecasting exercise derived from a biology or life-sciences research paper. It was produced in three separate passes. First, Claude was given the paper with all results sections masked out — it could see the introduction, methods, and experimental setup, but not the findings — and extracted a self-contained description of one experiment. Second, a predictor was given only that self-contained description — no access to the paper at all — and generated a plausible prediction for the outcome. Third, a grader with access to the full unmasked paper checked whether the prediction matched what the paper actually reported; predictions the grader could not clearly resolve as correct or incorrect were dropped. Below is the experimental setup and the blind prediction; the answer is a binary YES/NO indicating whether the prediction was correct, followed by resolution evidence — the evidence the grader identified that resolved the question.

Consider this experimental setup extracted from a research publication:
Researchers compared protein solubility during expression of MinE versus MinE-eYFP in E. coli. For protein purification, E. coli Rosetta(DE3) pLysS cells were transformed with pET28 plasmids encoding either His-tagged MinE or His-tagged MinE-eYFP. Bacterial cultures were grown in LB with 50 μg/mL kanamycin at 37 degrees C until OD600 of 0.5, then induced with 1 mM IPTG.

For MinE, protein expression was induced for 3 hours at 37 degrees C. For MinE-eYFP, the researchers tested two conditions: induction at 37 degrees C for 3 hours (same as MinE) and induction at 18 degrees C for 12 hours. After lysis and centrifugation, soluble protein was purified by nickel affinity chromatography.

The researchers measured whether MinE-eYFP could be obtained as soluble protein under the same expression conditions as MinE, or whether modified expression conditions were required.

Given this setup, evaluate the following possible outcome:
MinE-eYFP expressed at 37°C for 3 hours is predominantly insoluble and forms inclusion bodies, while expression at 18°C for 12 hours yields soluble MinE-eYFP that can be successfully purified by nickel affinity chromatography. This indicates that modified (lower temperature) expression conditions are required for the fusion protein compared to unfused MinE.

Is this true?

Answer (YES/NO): YES